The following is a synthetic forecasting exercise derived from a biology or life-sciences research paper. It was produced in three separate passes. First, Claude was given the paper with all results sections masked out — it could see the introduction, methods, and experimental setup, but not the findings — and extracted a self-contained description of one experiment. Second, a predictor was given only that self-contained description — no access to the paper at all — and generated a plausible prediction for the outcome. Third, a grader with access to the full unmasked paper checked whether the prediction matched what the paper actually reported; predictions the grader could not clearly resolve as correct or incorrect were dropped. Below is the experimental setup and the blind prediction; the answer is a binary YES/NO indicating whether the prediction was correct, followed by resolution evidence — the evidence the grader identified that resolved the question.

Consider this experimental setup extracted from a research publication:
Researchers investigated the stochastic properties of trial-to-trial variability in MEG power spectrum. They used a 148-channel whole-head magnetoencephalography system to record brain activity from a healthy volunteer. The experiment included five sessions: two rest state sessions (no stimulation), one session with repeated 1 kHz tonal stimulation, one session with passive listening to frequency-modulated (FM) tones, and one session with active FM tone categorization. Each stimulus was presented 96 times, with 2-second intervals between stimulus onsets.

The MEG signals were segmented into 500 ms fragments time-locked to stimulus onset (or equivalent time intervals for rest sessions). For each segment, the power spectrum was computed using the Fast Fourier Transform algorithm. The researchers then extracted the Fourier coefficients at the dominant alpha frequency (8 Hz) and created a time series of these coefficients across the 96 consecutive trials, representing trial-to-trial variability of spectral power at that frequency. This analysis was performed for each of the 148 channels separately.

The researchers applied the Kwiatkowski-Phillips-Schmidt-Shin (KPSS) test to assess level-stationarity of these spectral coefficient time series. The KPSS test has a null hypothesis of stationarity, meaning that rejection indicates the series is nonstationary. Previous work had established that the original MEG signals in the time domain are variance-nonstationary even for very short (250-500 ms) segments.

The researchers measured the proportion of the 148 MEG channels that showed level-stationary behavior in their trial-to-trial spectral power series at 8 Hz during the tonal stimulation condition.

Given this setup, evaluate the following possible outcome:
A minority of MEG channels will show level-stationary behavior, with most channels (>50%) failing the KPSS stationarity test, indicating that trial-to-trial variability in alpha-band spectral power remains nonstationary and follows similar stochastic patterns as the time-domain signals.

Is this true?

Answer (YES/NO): NO